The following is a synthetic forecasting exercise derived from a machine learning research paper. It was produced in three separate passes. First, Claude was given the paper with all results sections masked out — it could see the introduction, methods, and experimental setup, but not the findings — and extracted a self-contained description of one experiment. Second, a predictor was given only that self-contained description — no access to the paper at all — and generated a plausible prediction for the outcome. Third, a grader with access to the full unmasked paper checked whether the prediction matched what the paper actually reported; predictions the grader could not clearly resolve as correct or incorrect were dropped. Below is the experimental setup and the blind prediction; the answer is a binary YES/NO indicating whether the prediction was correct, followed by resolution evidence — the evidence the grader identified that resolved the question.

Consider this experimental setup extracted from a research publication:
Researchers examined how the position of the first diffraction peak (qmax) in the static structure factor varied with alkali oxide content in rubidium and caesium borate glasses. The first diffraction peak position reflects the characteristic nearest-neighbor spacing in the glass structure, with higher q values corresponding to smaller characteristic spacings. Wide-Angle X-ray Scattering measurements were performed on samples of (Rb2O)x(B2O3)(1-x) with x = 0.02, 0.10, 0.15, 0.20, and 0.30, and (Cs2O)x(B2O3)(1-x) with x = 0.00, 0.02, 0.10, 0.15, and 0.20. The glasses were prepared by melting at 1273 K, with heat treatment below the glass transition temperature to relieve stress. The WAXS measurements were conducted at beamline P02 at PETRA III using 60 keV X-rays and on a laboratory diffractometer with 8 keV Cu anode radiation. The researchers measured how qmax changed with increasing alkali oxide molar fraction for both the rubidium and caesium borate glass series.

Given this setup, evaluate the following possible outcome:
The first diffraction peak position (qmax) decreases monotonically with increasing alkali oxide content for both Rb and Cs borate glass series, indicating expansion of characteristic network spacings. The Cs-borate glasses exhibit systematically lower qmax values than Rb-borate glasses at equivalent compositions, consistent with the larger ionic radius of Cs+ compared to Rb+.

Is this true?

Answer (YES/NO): NO